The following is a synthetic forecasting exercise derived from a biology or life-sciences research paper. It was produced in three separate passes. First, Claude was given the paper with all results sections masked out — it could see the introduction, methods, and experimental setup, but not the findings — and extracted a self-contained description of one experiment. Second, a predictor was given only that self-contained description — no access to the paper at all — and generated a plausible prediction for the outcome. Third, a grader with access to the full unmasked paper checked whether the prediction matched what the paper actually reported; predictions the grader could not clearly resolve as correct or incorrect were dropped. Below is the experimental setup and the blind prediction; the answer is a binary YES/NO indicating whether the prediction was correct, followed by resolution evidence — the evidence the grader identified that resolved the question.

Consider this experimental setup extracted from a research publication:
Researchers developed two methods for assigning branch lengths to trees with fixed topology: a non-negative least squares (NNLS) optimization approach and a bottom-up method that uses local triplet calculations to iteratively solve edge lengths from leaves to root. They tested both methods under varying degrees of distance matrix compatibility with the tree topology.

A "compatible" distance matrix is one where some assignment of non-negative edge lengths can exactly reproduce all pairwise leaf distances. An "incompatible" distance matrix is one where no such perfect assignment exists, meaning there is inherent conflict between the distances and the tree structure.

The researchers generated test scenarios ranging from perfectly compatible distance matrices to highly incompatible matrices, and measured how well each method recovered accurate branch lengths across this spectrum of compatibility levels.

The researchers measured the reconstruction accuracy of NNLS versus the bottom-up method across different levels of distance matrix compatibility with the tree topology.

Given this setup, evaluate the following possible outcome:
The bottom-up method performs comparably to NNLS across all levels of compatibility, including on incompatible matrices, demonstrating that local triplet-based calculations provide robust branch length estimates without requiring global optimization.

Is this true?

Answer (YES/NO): NO